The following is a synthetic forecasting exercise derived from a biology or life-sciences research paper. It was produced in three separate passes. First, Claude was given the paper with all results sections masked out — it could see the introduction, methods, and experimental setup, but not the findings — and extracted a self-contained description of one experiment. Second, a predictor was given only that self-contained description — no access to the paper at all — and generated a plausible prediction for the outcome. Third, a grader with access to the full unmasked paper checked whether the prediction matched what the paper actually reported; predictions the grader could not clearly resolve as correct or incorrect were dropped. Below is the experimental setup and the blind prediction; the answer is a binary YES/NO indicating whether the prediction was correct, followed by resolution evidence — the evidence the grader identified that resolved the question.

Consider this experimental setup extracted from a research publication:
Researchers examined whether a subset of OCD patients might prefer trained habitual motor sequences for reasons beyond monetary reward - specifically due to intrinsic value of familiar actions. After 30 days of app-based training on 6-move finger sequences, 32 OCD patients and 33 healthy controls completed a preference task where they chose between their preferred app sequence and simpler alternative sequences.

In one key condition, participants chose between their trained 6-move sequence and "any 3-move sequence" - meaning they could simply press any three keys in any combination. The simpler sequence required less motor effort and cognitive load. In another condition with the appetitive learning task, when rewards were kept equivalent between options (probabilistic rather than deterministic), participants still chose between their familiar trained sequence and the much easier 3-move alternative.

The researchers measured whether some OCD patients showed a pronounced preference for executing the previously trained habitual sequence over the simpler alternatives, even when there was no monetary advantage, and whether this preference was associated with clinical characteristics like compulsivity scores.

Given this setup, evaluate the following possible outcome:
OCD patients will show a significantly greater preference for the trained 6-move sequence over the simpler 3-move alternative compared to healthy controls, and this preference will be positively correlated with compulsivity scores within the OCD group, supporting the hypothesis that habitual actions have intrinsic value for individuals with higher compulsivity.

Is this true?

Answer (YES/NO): NO